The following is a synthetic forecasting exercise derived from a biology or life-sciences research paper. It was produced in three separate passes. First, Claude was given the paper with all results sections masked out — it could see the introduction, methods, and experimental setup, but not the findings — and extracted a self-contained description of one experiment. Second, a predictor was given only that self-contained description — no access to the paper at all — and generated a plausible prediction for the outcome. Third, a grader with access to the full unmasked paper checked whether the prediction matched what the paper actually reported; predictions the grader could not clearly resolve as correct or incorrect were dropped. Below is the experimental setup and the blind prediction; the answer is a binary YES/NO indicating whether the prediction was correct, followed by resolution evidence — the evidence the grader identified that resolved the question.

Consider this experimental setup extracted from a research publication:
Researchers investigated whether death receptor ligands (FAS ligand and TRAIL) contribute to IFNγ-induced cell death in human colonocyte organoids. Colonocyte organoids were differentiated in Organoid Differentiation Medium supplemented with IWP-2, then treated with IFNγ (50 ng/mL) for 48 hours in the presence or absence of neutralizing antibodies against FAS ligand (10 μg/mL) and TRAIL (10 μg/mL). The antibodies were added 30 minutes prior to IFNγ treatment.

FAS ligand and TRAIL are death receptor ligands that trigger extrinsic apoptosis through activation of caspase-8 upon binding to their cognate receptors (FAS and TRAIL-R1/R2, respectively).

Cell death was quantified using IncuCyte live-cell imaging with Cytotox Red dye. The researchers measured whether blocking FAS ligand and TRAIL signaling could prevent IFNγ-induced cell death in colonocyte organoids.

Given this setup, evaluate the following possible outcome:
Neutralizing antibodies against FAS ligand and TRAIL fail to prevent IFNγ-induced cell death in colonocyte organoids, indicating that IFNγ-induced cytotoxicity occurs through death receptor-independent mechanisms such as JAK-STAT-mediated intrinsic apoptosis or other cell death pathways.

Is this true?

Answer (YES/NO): YES